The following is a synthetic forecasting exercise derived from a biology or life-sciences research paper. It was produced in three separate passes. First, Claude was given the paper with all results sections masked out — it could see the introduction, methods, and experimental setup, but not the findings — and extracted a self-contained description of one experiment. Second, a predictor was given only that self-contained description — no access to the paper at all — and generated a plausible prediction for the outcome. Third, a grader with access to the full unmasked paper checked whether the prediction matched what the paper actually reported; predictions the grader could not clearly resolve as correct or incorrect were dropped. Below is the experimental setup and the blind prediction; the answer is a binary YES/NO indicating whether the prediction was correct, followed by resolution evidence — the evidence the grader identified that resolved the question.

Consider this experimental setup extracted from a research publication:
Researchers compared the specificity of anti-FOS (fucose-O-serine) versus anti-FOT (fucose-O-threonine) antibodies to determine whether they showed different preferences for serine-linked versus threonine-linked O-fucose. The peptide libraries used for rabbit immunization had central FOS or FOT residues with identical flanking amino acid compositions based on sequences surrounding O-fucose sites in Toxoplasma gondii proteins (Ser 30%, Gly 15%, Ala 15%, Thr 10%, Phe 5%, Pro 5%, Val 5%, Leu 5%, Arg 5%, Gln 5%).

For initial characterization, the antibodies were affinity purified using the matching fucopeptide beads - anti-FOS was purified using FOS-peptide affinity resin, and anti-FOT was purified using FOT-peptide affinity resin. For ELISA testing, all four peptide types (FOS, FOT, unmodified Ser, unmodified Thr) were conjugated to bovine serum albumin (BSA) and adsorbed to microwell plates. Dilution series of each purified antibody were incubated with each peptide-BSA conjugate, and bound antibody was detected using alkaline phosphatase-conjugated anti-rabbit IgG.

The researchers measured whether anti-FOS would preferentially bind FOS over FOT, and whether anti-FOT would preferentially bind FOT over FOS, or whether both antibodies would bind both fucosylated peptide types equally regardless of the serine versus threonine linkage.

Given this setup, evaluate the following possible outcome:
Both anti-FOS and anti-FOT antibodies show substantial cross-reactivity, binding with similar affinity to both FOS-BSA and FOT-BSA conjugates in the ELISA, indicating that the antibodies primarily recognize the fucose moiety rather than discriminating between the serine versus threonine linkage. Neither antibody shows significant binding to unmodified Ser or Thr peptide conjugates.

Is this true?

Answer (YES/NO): NO